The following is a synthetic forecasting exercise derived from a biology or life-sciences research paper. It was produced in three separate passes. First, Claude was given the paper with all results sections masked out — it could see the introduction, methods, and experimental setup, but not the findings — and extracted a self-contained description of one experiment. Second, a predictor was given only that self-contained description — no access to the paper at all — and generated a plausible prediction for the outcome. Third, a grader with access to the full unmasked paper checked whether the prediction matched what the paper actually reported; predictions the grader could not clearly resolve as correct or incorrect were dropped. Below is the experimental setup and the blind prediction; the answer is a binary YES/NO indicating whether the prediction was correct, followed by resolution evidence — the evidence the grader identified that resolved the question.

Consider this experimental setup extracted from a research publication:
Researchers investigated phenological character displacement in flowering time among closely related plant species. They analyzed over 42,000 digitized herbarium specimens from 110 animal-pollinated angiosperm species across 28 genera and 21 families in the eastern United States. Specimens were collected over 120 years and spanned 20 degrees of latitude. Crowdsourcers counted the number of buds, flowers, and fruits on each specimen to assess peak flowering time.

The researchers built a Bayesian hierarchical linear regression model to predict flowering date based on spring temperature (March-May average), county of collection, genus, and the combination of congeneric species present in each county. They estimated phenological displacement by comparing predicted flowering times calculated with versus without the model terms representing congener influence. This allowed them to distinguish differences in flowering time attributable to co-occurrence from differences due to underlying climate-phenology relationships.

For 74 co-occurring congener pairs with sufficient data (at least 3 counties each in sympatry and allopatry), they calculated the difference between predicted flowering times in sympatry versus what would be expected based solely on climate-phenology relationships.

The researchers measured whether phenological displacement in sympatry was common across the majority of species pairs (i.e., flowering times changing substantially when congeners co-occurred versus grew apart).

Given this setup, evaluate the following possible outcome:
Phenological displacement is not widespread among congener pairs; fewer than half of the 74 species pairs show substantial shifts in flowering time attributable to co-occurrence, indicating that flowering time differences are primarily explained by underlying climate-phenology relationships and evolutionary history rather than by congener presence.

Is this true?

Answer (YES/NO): YES